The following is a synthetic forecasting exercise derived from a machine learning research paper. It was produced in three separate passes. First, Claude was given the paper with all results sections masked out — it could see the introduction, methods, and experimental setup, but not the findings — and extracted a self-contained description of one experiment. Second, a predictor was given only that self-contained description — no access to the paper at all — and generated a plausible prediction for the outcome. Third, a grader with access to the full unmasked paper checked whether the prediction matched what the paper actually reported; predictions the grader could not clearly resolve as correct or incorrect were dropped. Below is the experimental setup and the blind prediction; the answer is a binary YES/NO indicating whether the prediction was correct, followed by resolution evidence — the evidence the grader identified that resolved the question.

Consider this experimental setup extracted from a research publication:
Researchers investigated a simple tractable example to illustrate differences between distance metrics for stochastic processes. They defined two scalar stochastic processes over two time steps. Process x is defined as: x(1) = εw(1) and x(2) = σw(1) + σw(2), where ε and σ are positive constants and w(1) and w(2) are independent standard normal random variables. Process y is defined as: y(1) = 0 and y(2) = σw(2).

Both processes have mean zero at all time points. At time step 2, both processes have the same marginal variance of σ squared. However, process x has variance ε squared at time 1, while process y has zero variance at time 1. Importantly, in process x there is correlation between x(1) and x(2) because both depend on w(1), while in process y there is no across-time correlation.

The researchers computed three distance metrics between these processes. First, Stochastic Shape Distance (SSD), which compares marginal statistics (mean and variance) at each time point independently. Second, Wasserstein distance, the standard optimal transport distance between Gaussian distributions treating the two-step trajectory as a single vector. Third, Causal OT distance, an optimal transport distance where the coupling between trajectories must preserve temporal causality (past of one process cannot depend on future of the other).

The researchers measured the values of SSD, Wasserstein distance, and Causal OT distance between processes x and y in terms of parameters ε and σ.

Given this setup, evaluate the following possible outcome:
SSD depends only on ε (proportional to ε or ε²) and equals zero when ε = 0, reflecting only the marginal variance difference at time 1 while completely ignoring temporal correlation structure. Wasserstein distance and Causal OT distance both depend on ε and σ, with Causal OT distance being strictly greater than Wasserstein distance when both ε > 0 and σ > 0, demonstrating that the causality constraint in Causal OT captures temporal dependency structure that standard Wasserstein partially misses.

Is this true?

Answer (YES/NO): NO